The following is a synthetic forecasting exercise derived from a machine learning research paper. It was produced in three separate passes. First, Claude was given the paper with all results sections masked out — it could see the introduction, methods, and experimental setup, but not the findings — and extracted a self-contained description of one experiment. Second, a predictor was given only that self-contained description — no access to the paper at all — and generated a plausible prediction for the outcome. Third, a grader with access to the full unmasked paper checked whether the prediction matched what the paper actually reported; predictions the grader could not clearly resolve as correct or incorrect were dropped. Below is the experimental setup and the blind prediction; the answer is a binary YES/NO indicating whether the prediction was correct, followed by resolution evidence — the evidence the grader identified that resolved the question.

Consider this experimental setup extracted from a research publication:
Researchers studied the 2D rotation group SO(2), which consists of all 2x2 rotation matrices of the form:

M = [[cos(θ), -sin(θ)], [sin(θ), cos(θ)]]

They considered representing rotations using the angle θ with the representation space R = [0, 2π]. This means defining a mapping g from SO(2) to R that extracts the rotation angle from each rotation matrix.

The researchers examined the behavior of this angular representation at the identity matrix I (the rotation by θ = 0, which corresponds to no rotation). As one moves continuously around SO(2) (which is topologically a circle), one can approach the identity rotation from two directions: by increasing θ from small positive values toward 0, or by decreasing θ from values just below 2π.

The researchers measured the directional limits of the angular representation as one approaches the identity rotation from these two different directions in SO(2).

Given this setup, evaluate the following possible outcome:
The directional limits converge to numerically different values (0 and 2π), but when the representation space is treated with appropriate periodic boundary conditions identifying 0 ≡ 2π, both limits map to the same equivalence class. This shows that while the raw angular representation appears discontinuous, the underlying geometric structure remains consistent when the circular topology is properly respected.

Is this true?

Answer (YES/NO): NO